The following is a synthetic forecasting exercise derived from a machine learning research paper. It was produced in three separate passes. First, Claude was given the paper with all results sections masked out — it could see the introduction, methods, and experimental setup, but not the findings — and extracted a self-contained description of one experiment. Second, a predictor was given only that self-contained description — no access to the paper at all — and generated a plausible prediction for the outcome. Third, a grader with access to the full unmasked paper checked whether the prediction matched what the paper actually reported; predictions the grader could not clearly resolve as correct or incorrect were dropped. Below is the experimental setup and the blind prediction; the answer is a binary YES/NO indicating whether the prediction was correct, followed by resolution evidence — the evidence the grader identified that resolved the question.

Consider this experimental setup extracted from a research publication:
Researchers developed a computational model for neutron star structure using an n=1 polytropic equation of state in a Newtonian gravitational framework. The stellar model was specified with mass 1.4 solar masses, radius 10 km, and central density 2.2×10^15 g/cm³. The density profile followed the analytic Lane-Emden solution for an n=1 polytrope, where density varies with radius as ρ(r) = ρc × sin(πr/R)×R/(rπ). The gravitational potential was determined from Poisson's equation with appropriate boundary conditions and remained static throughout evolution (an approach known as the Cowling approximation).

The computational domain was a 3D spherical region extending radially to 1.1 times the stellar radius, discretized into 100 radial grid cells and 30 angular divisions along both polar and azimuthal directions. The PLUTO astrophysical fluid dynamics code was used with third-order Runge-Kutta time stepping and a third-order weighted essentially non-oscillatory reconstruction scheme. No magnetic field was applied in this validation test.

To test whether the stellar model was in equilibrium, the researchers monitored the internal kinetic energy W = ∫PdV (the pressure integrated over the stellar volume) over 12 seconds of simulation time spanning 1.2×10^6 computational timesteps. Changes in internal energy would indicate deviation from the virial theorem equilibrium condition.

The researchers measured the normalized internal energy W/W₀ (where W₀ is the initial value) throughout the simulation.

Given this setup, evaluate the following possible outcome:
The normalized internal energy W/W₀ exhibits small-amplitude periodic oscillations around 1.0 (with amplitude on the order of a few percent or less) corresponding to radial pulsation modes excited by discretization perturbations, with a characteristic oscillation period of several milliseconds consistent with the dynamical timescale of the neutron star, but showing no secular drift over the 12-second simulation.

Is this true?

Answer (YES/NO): NO